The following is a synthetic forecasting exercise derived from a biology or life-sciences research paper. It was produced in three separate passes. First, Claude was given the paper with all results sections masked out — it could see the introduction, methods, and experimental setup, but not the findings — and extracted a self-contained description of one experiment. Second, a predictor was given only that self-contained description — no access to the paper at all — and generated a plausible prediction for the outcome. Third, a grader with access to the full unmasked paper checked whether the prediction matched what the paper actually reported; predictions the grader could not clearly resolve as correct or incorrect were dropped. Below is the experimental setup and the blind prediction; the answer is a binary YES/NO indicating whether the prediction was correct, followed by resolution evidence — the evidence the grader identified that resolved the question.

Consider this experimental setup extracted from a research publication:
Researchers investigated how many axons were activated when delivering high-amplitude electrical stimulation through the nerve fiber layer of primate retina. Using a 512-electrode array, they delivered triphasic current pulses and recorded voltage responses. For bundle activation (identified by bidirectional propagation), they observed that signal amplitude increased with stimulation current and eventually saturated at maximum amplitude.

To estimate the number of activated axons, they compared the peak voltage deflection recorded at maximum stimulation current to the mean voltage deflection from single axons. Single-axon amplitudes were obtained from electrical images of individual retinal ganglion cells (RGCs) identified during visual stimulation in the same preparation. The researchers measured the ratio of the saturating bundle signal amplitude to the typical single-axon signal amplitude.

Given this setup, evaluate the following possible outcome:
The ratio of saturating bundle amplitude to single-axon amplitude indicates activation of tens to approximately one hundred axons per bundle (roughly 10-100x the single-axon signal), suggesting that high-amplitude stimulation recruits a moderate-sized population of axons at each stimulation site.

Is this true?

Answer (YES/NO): YES